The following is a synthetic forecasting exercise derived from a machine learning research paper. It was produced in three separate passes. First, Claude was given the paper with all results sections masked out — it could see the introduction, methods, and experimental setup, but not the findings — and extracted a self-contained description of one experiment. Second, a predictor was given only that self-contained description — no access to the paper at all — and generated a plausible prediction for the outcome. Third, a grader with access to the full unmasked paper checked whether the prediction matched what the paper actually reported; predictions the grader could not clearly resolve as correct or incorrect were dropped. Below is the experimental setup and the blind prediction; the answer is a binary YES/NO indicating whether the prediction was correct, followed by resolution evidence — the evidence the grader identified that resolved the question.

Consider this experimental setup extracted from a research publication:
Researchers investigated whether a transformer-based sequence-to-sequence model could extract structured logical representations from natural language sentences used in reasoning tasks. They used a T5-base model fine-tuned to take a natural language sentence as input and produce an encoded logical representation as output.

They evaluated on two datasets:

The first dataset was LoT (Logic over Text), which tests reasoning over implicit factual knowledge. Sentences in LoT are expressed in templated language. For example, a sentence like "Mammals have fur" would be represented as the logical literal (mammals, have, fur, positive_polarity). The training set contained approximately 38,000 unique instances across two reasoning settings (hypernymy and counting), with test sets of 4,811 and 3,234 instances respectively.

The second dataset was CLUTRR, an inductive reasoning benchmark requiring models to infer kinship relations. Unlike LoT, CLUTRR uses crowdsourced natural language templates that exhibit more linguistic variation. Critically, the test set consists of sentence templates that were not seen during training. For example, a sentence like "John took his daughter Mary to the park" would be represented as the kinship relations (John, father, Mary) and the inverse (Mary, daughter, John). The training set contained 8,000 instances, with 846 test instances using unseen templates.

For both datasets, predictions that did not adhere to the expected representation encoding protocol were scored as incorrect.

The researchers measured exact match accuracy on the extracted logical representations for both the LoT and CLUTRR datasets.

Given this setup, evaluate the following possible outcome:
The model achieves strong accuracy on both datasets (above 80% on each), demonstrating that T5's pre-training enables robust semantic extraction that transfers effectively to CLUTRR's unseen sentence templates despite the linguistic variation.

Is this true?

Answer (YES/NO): YES